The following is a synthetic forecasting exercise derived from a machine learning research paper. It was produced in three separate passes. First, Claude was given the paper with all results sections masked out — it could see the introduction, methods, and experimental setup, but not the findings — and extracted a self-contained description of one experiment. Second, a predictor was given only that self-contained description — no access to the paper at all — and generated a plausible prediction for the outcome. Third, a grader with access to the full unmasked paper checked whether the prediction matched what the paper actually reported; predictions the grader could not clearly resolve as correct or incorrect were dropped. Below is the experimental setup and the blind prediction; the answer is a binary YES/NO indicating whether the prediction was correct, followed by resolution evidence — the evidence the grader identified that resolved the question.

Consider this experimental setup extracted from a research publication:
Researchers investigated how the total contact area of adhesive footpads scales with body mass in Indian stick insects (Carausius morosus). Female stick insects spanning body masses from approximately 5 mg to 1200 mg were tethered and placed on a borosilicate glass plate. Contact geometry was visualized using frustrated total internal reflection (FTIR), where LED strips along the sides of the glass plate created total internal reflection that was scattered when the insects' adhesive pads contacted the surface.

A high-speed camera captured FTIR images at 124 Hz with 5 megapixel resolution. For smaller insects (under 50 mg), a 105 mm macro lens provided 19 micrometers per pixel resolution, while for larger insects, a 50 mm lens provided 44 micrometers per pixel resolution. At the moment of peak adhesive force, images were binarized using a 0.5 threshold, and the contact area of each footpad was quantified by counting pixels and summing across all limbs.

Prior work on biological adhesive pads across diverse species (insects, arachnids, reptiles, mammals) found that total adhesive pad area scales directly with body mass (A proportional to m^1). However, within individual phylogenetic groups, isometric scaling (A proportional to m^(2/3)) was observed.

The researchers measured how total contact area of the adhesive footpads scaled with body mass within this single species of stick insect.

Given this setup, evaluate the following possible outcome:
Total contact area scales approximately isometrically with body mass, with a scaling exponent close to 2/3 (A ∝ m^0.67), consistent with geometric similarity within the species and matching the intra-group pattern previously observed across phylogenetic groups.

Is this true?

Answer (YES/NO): NO